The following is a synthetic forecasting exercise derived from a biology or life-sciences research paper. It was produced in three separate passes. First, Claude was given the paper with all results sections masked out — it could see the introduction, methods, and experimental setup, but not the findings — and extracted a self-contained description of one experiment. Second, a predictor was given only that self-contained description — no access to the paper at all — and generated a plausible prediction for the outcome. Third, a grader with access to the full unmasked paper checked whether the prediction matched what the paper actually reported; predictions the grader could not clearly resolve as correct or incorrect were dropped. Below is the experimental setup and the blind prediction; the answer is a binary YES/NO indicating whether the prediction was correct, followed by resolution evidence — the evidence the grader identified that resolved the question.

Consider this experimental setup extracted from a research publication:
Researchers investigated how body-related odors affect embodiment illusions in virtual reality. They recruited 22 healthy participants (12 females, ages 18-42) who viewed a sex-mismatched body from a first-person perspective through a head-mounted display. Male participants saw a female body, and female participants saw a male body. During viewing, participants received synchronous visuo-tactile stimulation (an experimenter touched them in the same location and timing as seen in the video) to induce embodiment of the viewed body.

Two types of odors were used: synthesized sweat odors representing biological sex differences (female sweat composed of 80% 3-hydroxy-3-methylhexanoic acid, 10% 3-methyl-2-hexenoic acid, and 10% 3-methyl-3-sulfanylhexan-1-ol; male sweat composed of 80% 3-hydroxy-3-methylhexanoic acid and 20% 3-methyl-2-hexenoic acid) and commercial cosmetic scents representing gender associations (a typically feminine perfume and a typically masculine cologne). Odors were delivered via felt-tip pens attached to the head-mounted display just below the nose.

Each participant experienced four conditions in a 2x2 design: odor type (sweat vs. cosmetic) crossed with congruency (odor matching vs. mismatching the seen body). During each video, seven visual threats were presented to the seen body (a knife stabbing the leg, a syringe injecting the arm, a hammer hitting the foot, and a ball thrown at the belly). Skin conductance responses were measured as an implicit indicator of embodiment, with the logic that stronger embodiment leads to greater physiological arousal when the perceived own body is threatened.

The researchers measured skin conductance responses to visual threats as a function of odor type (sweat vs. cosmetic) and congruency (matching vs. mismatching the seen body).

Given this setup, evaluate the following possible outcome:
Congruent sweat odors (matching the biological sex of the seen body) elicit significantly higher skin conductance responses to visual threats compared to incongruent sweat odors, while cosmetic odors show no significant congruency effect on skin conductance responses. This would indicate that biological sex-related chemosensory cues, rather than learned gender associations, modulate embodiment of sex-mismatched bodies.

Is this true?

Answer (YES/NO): YES